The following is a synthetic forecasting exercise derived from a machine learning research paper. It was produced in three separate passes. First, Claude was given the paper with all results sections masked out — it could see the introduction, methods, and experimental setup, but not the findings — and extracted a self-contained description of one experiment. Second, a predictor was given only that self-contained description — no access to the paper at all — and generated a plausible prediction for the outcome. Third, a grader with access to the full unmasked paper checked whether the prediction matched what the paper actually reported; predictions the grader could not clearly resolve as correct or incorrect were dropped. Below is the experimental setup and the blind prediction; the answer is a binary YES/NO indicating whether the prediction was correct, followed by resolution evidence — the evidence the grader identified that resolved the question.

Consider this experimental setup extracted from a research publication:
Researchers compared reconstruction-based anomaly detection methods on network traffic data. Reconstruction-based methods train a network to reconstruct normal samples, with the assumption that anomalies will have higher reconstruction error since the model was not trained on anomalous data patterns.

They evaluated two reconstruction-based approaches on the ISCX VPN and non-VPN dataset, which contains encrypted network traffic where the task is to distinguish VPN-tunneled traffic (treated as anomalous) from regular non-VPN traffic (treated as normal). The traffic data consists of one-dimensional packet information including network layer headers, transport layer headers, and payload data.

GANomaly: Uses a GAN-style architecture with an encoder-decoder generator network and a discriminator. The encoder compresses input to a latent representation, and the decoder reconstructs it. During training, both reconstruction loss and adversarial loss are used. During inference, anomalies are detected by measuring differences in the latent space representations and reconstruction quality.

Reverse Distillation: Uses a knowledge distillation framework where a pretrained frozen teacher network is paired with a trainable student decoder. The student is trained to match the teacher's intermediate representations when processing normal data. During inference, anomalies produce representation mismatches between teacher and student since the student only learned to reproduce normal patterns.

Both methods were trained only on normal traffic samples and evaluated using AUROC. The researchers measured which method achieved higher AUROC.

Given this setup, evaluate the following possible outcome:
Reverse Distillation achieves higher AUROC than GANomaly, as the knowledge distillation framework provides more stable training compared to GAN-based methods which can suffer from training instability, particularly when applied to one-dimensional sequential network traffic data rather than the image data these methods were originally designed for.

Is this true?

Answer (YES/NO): NO